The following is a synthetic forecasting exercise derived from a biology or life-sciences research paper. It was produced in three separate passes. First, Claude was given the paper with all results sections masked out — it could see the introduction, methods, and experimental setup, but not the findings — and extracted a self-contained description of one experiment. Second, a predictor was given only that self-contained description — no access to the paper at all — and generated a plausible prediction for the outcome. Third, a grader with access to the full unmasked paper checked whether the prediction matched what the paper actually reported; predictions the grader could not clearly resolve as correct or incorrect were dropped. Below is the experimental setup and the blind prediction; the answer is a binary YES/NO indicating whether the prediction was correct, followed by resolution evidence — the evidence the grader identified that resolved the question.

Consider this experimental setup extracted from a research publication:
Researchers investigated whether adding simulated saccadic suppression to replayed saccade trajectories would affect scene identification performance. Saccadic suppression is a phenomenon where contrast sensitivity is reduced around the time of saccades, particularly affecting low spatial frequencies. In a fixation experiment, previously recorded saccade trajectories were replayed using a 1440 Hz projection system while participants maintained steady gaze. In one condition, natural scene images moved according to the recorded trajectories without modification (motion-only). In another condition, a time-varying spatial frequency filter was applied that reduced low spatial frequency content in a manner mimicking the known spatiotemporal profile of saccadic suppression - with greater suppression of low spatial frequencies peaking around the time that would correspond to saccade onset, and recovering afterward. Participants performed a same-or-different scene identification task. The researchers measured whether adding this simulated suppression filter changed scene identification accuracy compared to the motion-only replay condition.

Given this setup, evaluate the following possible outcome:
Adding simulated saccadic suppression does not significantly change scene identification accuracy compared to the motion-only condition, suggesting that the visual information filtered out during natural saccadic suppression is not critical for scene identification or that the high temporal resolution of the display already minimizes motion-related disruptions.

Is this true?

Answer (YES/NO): NO